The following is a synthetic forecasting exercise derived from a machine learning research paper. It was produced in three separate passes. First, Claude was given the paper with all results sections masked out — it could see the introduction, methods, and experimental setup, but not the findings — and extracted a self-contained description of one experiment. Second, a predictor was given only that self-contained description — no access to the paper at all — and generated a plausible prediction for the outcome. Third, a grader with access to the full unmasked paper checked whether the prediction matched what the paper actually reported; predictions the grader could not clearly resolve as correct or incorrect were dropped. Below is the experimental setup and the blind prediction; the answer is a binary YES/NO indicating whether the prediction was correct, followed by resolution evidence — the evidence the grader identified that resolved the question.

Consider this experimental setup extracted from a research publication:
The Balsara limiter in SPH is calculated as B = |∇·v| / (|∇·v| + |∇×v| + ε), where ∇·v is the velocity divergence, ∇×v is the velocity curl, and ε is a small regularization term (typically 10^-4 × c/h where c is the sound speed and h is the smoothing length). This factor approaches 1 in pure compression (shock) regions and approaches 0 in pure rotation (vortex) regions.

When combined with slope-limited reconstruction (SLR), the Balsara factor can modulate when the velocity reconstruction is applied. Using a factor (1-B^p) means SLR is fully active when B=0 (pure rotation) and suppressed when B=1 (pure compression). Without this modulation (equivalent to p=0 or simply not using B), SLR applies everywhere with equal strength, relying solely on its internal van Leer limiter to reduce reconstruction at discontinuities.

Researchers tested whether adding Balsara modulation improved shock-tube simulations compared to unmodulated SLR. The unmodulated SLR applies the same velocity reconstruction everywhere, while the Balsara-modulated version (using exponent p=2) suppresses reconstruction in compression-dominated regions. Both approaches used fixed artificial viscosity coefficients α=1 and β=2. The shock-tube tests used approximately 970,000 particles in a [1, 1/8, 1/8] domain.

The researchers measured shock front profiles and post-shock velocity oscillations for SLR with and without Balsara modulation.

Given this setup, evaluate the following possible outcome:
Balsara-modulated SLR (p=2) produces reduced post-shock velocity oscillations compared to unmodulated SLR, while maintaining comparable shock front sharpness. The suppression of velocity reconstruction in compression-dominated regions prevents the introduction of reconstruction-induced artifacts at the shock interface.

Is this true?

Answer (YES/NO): YES